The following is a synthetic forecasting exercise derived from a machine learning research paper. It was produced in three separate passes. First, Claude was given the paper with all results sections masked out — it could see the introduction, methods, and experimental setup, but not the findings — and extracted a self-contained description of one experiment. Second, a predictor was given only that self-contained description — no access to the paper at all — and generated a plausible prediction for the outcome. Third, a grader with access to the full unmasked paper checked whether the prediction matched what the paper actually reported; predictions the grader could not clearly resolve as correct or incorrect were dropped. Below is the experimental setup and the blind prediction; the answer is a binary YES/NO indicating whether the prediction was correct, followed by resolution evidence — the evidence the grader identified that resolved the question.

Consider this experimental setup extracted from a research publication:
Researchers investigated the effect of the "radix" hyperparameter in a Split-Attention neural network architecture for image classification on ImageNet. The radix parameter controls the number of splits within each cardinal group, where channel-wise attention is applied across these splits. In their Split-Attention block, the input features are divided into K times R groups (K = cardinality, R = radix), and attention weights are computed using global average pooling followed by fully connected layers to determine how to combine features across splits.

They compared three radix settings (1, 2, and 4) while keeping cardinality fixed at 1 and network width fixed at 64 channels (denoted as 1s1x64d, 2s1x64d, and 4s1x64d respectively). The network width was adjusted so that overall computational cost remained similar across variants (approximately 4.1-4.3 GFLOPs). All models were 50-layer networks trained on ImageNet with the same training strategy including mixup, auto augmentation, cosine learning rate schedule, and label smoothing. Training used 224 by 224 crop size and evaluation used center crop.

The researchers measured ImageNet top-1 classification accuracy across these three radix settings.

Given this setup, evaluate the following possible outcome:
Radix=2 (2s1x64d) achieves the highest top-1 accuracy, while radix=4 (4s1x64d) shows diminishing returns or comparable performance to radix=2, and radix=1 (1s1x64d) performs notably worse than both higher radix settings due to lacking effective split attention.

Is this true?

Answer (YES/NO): NO